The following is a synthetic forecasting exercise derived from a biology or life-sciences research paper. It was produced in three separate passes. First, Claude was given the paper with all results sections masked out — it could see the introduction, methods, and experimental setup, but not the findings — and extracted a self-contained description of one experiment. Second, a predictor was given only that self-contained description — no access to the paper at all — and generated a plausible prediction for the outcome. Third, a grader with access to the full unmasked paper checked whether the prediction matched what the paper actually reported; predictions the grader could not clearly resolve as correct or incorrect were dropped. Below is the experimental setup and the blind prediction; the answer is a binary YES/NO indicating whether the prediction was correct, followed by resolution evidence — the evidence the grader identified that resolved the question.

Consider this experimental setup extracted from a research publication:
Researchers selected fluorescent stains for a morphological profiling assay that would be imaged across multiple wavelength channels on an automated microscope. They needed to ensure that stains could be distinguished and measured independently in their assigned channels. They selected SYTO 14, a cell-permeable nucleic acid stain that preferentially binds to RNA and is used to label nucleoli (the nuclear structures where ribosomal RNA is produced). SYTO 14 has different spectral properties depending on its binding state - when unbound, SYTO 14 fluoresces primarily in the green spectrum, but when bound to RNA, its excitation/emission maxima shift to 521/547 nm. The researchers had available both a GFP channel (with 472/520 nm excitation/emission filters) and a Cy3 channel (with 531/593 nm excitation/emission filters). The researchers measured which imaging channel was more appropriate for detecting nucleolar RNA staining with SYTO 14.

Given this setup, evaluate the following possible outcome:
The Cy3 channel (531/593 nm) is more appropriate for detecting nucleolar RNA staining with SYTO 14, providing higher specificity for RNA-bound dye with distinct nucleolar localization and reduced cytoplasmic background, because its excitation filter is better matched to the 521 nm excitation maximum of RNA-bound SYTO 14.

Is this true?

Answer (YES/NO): YES